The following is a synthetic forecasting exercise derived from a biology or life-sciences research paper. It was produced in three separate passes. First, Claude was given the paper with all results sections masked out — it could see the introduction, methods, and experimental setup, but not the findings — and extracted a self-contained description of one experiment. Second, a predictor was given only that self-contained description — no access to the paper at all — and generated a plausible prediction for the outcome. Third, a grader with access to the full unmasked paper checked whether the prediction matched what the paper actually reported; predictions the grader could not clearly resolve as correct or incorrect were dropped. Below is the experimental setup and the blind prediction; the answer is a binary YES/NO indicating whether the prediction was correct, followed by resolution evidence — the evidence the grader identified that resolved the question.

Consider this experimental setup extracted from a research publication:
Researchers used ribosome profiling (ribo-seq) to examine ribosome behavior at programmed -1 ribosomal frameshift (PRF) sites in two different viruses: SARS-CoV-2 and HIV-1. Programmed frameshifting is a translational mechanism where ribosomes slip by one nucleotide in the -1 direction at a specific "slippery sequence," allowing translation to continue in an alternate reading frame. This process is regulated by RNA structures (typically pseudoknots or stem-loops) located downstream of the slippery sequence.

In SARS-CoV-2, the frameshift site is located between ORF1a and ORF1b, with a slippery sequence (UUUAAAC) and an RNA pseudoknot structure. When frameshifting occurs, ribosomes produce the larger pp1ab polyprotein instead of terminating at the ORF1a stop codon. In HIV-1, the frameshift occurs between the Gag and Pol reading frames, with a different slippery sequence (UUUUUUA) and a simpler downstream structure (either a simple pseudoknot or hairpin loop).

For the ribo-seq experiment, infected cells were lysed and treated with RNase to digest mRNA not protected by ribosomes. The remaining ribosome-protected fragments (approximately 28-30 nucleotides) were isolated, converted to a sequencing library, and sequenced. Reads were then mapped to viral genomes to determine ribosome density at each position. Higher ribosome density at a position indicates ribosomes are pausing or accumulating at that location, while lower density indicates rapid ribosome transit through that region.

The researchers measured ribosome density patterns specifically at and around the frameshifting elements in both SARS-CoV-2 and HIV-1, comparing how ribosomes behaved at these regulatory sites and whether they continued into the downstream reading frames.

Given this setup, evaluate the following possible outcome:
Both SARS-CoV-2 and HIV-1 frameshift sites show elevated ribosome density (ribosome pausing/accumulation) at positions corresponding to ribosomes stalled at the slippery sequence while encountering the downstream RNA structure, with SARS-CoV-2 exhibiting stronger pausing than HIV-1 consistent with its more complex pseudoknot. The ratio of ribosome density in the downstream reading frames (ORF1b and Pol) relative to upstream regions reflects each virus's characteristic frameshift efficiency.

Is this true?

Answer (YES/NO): NO